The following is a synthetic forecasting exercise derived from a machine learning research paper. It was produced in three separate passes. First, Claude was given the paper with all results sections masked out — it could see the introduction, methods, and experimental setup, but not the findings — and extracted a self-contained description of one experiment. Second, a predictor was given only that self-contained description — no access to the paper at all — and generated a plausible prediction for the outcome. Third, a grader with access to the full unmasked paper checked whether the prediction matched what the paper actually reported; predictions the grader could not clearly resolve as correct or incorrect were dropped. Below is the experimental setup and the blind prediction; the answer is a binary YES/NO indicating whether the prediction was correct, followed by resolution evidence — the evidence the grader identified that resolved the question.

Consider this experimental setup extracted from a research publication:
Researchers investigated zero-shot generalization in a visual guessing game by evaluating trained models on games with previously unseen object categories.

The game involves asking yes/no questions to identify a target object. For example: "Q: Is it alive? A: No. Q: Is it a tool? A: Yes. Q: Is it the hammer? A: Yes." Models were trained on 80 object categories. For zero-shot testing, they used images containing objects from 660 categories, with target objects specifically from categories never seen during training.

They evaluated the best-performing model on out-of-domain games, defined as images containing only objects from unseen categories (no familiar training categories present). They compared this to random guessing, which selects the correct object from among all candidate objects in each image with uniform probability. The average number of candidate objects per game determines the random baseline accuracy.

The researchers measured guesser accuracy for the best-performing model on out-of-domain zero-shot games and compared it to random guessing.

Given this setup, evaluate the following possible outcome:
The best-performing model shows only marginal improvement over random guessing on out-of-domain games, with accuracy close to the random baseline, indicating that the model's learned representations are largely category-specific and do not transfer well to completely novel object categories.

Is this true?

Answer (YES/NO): NO